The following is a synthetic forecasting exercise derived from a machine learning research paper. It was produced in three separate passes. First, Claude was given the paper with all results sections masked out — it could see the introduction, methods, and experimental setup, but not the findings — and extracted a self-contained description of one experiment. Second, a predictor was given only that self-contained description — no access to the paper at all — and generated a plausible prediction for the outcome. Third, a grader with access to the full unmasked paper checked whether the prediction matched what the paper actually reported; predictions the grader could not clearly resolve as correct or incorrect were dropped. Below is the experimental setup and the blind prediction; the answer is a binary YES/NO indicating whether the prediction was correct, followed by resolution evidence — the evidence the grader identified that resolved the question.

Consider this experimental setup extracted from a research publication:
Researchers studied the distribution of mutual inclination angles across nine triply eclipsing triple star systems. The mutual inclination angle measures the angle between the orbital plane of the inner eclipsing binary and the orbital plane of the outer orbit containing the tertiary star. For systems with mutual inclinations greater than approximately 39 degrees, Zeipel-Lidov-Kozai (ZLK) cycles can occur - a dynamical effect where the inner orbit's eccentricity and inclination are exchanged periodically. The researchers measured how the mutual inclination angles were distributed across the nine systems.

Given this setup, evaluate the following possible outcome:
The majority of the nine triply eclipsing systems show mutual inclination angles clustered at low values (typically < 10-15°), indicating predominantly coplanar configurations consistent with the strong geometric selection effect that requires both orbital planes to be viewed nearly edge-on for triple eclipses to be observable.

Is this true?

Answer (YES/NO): YES